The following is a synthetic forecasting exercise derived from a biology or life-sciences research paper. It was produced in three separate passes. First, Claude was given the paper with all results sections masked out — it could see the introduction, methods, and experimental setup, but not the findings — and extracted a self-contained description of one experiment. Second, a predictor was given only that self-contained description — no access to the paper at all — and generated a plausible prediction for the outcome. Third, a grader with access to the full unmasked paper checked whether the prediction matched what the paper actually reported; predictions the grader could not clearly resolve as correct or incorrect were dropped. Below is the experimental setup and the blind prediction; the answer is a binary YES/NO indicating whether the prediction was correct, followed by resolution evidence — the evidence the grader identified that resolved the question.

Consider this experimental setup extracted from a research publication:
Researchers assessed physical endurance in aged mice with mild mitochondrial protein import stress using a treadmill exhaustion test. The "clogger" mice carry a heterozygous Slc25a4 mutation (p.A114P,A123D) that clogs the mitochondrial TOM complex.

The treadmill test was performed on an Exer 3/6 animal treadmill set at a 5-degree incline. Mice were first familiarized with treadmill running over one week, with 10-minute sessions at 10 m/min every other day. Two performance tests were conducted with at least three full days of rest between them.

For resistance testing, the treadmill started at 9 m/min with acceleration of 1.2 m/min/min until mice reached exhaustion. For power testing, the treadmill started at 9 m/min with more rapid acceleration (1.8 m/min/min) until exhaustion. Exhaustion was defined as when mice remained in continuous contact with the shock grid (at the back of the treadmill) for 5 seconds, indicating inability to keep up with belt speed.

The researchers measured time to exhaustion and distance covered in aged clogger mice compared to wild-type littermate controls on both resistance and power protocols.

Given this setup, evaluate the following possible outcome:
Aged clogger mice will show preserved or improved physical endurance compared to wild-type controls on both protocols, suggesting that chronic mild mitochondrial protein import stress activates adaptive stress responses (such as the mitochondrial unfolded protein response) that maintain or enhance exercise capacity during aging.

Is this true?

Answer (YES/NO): YES